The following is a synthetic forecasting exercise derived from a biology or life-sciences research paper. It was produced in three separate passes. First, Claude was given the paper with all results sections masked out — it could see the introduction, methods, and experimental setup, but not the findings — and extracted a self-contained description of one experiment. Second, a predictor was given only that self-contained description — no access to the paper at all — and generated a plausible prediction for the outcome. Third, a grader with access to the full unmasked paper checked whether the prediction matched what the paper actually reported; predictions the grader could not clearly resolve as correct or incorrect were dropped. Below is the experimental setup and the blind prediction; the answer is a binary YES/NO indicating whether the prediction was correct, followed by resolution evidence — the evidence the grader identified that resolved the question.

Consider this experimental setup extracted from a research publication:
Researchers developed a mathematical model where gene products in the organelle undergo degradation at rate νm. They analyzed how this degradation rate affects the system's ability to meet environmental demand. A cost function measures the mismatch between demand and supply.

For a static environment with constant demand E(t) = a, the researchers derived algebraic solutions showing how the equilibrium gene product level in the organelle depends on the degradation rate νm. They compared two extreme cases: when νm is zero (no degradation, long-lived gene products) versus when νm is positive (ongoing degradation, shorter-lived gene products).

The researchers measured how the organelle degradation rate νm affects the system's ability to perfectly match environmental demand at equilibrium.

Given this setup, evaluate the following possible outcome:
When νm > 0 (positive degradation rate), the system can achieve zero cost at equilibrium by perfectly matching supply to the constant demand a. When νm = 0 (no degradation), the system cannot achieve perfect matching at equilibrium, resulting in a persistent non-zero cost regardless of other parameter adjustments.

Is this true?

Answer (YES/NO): NO